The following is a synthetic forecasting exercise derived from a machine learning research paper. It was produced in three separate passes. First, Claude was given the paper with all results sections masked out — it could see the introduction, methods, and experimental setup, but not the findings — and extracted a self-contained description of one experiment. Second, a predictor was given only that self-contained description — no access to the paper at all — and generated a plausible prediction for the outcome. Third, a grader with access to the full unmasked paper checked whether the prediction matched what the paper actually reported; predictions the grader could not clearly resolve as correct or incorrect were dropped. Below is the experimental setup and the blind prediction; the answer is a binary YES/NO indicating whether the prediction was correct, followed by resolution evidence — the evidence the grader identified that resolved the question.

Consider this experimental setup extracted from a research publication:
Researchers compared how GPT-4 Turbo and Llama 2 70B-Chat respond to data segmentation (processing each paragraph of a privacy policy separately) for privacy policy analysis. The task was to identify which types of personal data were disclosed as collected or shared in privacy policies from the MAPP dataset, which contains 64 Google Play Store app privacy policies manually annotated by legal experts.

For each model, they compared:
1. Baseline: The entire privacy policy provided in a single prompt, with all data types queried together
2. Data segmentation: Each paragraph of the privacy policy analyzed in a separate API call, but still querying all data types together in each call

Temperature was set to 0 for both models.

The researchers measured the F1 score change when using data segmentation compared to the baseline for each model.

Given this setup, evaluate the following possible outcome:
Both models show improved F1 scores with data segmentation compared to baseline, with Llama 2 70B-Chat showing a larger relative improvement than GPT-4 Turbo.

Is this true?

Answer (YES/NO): NO